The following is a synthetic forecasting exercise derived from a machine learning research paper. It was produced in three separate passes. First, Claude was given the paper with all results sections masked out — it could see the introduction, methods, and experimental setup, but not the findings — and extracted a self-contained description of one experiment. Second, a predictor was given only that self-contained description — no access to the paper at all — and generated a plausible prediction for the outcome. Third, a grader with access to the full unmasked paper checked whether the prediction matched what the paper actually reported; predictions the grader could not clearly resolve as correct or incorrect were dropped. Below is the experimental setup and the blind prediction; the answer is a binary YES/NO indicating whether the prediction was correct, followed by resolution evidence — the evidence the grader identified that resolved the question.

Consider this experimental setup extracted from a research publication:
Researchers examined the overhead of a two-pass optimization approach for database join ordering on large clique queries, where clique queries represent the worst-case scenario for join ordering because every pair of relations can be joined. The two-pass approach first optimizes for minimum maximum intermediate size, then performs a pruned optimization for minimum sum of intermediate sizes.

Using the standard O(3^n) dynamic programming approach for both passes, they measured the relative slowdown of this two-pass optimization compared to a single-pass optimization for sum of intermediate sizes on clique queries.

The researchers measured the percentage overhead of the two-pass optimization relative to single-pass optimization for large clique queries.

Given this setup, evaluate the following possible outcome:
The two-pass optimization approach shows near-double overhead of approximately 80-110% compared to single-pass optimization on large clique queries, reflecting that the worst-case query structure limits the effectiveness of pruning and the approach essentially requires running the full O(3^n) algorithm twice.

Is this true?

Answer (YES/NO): NO